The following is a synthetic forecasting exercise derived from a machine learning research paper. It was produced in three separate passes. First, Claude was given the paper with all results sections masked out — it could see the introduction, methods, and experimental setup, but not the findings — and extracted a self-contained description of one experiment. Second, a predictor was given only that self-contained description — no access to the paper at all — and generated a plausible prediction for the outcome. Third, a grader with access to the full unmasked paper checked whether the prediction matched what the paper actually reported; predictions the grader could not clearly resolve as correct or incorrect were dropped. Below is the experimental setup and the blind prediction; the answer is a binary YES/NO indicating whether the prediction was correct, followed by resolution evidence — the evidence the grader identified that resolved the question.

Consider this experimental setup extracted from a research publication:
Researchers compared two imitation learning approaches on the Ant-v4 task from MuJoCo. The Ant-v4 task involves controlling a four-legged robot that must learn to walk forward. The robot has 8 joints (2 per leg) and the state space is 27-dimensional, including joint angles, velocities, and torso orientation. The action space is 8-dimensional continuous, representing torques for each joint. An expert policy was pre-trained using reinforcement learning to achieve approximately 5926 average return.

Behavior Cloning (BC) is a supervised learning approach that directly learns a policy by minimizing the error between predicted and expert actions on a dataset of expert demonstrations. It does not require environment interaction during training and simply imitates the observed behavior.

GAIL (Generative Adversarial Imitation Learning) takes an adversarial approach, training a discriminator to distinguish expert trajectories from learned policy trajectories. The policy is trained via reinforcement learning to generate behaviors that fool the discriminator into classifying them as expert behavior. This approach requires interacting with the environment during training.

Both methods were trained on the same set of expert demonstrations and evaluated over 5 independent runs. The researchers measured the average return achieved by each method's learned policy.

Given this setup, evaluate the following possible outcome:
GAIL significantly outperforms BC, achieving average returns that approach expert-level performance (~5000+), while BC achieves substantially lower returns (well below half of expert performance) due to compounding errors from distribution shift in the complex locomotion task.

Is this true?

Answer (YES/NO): NO